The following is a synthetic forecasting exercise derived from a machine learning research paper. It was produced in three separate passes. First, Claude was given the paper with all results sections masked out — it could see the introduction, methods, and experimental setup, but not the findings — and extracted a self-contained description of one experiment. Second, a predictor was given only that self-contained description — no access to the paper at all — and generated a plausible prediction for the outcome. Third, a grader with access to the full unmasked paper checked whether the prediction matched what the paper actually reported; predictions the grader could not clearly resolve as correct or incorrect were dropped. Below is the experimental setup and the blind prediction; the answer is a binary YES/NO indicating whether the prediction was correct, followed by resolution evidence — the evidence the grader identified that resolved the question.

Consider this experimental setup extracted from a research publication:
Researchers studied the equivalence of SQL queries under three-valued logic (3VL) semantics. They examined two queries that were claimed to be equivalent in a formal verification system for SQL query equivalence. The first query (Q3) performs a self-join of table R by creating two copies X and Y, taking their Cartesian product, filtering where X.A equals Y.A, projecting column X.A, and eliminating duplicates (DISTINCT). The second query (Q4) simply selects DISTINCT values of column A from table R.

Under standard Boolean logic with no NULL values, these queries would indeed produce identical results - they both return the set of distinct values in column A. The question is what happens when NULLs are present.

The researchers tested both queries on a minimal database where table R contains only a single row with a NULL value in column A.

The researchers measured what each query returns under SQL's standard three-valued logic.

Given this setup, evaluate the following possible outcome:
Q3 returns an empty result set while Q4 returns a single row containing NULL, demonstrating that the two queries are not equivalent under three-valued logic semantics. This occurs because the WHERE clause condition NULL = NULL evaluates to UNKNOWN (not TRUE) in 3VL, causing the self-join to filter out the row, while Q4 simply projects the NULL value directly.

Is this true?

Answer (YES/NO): YES